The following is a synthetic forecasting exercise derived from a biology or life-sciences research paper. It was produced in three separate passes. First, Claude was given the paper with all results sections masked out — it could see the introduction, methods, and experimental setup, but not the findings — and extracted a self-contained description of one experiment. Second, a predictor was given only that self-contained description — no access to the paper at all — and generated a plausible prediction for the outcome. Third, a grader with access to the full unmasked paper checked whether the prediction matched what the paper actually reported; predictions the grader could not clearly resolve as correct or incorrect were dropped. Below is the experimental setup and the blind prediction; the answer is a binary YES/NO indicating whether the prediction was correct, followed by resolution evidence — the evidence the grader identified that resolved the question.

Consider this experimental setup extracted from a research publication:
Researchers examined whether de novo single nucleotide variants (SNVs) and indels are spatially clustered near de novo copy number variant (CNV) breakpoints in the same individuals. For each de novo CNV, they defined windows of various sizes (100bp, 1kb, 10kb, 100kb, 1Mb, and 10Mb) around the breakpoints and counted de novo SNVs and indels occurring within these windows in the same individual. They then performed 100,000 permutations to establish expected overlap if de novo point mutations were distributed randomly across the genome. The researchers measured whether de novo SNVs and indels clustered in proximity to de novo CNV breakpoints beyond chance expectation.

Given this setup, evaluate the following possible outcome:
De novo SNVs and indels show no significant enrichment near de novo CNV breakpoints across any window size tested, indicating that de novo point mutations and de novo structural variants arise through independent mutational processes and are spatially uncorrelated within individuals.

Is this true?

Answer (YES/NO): NO